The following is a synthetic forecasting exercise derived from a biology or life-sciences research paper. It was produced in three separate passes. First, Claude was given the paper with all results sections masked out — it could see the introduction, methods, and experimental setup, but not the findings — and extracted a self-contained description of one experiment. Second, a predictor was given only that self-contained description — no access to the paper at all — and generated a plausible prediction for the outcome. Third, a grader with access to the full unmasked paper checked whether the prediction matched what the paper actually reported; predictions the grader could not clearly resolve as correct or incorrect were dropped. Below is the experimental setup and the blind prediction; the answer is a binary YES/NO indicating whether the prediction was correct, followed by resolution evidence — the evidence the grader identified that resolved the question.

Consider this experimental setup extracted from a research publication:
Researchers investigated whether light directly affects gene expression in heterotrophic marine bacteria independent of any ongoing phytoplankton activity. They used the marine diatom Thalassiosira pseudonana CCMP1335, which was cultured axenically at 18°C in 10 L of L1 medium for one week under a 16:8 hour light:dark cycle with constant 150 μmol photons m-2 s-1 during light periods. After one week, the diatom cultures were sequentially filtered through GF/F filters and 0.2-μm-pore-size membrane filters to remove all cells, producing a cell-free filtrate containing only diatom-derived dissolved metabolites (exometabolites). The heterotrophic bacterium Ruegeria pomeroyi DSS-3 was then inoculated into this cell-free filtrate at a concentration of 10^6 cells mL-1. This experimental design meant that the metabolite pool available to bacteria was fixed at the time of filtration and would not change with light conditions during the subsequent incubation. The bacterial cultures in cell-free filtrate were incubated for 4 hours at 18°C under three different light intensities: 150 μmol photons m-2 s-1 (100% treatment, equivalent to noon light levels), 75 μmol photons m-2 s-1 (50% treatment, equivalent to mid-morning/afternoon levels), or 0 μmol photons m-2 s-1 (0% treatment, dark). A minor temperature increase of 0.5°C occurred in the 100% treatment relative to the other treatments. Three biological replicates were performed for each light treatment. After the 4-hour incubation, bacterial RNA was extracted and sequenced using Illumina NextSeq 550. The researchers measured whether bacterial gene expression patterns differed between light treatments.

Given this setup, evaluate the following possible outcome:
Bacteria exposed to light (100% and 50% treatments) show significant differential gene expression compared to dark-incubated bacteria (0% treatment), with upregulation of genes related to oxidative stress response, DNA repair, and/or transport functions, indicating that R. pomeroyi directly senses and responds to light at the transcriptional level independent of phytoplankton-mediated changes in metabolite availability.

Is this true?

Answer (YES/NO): NO